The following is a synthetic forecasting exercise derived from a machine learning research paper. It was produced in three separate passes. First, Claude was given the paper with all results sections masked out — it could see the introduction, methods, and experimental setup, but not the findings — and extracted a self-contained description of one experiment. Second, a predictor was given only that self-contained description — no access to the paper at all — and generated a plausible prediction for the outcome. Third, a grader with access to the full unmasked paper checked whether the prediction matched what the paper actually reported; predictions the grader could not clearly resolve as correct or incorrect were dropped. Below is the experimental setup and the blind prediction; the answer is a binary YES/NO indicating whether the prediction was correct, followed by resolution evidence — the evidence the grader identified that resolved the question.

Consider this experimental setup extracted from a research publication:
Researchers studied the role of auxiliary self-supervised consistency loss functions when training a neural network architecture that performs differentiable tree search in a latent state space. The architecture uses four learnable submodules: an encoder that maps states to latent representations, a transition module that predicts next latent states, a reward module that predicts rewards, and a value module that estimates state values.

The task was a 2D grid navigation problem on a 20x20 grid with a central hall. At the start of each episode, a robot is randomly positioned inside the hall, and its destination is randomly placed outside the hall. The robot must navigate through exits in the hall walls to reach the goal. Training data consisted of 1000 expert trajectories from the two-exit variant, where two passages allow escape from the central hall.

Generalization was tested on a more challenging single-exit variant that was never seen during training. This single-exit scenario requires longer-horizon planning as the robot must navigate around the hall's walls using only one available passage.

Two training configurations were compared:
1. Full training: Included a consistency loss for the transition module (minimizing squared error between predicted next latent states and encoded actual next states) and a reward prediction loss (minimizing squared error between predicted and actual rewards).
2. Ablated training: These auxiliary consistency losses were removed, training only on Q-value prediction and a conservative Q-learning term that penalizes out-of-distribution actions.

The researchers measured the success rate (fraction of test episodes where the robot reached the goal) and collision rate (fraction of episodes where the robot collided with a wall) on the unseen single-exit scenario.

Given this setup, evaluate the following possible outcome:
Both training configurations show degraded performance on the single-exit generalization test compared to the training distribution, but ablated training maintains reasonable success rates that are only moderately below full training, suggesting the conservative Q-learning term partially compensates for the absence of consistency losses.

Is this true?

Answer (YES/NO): NO